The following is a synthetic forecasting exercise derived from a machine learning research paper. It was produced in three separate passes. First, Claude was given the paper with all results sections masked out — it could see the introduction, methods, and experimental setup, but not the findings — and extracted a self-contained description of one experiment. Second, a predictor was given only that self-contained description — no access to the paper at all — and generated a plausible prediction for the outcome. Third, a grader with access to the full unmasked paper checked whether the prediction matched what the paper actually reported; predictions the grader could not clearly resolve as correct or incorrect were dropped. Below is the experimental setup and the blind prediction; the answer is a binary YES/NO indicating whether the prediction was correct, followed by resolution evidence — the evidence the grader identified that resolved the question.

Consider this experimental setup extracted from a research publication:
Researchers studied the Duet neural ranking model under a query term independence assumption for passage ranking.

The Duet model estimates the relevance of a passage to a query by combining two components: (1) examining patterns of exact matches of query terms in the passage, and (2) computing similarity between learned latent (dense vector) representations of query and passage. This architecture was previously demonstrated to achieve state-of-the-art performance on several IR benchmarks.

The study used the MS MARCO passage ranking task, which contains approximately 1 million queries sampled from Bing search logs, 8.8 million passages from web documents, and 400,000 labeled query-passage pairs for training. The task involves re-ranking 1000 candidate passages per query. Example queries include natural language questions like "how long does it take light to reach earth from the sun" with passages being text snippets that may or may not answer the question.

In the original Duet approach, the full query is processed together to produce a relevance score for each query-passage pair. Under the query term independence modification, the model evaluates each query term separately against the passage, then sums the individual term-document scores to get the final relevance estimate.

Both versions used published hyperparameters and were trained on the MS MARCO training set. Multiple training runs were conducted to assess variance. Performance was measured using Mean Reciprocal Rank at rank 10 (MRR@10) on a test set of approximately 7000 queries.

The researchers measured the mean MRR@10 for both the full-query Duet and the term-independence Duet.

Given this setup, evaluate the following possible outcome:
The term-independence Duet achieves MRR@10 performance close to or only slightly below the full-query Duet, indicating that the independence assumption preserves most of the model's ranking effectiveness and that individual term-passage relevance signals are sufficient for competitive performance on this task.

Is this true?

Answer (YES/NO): YES